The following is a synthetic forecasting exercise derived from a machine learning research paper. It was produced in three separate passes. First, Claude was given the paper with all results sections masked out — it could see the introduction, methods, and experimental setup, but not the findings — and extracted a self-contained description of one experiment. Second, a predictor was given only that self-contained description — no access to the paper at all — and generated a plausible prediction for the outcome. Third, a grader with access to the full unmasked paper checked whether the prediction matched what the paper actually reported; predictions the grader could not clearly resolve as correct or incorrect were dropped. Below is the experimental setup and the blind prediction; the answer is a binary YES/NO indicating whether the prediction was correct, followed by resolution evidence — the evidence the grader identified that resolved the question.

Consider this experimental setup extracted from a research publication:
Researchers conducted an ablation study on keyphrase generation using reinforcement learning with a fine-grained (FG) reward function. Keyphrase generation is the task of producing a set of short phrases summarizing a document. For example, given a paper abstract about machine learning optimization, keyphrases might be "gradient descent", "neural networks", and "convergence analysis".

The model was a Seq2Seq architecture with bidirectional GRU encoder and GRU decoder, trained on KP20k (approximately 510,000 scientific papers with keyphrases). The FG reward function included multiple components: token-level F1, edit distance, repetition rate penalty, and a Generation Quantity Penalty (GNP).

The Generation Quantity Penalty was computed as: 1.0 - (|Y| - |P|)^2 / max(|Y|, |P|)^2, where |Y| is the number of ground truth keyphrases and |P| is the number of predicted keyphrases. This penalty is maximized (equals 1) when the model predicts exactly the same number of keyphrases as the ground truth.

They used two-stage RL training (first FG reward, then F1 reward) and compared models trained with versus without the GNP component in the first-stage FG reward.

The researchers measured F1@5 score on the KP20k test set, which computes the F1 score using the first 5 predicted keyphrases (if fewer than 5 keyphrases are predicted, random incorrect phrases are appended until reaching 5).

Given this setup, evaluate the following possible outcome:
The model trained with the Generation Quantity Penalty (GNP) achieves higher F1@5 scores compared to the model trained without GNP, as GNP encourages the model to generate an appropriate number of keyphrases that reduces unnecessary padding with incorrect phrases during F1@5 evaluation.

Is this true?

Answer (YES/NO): YES